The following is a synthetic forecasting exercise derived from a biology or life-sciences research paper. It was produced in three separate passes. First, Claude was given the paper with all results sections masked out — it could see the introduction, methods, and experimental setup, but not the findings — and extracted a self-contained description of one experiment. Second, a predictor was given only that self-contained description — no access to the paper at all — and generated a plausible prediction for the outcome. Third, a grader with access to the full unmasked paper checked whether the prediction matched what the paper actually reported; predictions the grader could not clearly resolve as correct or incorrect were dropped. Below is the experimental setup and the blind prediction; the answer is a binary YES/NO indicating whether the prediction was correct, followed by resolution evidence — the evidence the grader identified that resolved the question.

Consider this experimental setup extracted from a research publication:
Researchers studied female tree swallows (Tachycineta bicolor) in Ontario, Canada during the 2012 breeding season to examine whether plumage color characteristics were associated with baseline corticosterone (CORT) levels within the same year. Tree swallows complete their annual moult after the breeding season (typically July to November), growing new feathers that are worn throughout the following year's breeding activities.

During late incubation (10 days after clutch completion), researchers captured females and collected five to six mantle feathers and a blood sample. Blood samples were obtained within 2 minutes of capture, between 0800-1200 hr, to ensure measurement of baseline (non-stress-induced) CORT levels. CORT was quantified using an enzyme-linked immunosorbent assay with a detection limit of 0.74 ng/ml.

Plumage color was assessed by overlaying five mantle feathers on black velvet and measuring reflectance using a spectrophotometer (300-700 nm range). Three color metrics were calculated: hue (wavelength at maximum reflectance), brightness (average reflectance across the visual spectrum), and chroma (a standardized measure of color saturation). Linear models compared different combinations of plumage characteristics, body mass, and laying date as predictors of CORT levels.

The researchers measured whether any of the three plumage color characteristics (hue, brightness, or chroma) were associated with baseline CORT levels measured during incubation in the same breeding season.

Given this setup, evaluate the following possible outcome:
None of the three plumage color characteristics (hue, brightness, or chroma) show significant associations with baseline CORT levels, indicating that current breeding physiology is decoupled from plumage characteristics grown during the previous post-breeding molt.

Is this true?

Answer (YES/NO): YES